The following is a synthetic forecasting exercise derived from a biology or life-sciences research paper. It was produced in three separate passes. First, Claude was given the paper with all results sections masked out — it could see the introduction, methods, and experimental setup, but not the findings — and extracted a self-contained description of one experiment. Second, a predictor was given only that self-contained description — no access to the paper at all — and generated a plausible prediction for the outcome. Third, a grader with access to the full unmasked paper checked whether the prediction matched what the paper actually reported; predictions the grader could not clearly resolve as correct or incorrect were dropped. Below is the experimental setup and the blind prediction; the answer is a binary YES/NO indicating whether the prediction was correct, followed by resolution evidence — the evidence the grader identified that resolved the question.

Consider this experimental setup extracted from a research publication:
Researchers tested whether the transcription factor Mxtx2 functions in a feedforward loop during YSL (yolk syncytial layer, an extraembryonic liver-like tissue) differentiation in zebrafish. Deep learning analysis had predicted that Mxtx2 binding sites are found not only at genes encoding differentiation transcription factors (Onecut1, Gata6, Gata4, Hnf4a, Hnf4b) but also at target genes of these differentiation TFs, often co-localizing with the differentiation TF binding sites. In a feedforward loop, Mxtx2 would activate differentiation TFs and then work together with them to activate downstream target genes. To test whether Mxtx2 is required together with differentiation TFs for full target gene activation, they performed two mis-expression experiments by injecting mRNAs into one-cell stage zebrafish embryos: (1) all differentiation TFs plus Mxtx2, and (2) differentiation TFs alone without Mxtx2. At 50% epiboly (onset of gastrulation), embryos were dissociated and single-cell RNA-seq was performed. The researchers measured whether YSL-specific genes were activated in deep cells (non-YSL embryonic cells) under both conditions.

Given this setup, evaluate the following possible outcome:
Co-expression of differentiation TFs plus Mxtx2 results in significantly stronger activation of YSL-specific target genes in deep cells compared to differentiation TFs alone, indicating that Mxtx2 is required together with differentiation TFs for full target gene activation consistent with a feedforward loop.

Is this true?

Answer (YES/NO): YES